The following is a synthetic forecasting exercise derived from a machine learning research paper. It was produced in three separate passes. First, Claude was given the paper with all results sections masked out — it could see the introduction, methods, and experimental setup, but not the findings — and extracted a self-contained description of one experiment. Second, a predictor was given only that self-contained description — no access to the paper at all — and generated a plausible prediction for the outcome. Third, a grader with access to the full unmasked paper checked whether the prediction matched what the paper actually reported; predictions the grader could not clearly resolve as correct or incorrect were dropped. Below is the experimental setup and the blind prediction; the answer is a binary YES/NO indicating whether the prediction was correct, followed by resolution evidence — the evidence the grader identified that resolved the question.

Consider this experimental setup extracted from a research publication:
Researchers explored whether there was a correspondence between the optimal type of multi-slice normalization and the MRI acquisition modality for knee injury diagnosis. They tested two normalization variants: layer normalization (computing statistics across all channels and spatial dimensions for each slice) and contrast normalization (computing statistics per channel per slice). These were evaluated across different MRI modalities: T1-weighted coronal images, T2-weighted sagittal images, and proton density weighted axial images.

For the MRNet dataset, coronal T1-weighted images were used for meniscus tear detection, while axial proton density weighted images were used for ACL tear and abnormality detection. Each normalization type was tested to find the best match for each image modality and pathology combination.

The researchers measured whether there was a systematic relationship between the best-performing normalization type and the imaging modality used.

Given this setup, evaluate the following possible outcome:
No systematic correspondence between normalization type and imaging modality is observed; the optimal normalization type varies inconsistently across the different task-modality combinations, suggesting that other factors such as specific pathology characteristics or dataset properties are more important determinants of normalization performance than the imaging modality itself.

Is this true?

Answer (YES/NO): NO